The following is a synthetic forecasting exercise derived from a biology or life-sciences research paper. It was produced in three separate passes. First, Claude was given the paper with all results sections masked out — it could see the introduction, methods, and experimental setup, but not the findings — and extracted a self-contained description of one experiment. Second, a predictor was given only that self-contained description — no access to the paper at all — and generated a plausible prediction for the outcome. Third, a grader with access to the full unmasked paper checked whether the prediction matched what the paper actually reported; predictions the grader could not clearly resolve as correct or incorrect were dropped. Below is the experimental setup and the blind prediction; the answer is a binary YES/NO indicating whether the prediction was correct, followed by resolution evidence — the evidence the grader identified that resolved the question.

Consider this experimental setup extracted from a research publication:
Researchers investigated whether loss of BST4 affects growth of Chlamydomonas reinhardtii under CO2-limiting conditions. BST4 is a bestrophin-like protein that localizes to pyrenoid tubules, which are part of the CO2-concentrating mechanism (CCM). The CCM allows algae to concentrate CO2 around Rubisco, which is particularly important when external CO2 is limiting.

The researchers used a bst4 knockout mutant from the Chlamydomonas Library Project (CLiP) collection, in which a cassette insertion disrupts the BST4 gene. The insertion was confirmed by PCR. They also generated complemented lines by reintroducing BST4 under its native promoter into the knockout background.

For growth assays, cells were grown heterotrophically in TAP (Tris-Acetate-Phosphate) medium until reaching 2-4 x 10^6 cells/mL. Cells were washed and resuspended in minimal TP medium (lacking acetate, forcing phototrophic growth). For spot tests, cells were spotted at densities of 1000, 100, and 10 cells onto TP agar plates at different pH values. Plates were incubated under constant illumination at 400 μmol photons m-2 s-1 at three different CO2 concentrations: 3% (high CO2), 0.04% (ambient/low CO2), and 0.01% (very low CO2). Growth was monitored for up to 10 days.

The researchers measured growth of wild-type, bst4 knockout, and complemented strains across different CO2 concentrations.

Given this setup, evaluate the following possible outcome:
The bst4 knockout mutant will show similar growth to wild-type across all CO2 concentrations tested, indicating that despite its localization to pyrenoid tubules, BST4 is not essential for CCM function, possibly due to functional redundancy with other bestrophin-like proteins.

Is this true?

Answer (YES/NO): YES